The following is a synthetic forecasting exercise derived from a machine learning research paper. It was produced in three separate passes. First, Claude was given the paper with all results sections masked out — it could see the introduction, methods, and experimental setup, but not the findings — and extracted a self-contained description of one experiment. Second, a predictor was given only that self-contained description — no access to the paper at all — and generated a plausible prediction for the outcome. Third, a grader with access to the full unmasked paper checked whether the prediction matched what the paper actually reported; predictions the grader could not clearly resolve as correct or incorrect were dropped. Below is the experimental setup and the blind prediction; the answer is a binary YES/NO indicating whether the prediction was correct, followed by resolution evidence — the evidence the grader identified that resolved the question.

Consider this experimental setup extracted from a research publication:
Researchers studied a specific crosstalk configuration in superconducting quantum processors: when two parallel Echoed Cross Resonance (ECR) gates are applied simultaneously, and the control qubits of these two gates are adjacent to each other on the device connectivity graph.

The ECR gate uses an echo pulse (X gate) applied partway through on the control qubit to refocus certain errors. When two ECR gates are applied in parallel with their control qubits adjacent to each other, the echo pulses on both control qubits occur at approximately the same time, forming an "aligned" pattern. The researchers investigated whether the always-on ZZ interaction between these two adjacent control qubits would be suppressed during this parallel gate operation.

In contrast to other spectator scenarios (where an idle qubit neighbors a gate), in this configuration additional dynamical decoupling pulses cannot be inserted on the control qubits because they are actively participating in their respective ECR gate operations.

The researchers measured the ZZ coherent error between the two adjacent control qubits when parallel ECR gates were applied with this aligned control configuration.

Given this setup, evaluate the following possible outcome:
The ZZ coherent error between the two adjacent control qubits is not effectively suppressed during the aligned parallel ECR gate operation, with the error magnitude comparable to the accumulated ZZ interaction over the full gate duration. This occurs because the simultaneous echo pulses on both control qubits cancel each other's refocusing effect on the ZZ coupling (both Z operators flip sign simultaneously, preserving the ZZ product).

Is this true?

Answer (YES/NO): YES